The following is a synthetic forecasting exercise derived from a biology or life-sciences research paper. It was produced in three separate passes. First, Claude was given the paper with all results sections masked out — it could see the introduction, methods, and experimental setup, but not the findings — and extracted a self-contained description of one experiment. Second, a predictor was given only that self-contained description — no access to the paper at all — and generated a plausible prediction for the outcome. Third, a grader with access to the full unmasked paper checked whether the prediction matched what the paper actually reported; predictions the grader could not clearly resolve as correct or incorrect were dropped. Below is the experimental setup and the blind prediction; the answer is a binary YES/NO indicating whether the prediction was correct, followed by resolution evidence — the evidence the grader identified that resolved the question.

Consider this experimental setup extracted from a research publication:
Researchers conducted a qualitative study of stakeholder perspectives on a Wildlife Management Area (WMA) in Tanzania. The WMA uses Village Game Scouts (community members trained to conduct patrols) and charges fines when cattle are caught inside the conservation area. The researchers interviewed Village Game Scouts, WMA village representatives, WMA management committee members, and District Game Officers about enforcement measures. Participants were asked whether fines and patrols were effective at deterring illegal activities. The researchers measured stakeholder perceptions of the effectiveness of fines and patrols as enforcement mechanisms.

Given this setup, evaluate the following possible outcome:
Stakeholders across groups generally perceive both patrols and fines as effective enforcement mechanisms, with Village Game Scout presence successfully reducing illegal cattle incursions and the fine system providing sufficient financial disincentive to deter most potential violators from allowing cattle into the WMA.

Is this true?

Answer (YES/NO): NO